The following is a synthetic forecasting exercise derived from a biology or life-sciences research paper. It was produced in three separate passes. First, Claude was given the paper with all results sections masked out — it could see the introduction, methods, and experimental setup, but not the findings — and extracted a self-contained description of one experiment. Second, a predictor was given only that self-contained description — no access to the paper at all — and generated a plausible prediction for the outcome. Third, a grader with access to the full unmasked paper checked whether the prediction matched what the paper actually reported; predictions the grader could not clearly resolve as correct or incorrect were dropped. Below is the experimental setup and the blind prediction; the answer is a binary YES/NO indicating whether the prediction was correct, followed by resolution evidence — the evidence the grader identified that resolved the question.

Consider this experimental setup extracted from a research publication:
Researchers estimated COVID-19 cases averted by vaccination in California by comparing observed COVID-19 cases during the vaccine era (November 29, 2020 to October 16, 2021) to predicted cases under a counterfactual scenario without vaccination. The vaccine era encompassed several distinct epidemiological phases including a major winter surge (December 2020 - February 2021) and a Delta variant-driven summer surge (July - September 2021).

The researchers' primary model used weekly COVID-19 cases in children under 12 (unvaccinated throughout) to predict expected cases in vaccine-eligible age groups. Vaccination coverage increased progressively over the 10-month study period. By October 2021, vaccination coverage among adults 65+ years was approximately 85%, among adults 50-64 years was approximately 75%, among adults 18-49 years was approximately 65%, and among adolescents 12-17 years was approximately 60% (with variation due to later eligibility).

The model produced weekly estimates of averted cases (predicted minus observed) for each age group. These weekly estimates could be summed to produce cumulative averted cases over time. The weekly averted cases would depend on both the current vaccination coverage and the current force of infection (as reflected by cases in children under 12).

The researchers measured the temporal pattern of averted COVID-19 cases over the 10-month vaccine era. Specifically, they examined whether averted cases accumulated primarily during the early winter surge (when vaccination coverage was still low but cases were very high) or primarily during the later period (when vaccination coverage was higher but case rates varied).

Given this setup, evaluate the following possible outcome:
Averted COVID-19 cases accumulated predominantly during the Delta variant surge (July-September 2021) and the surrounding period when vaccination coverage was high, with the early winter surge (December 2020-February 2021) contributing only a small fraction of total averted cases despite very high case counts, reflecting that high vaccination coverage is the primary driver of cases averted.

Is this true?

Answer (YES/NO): NO